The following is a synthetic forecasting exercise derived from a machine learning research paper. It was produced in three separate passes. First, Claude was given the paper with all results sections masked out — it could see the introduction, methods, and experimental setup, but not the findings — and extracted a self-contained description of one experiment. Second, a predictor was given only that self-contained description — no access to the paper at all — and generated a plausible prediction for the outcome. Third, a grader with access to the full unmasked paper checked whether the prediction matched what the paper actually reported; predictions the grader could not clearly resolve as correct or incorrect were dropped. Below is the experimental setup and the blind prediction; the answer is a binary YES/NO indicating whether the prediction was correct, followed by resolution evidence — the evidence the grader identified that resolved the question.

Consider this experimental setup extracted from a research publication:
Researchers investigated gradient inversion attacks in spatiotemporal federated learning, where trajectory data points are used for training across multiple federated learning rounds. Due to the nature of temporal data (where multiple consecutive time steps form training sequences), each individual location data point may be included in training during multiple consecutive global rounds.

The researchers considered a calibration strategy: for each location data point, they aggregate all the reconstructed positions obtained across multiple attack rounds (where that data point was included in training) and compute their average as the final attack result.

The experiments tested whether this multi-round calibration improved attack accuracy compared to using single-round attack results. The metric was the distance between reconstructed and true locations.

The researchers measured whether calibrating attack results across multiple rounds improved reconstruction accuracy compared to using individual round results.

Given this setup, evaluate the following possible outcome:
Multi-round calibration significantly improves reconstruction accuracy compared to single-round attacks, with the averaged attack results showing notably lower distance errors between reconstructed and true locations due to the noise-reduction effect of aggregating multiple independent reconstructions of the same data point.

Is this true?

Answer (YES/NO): NO